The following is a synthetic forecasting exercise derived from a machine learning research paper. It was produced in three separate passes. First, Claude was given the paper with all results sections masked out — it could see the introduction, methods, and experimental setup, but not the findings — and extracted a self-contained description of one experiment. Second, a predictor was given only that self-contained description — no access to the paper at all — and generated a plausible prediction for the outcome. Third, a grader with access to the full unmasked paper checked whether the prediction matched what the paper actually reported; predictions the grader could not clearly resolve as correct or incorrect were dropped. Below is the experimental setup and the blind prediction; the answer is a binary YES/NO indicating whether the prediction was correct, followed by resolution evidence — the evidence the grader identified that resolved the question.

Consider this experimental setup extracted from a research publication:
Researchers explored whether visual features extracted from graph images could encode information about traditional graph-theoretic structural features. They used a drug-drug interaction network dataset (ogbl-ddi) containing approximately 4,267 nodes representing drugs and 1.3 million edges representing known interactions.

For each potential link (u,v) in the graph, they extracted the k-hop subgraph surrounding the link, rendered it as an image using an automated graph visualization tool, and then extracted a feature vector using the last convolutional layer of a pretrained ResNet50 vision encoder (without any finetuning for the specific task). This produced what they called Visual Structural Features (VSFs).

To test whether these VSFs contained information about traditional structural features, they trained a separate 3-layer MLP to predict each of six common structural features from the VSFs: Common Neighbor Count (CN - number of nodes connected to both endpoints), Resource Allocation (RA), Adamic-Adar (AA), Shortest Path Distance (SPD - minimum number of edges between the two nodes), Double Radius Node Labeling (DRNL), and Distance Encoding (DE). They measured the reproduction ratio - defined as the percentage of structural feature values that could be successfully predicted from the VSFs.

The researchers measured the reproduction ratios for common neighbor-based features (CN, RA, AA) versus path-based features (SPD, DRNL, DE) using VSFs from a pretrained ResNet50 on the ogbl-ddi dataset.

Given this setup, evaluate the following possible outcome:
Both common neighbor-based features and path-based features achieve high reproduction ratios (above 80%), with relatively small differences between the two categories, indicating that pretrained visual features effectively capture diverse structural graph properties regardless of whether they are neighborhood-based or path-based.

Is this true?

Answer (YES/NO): NO